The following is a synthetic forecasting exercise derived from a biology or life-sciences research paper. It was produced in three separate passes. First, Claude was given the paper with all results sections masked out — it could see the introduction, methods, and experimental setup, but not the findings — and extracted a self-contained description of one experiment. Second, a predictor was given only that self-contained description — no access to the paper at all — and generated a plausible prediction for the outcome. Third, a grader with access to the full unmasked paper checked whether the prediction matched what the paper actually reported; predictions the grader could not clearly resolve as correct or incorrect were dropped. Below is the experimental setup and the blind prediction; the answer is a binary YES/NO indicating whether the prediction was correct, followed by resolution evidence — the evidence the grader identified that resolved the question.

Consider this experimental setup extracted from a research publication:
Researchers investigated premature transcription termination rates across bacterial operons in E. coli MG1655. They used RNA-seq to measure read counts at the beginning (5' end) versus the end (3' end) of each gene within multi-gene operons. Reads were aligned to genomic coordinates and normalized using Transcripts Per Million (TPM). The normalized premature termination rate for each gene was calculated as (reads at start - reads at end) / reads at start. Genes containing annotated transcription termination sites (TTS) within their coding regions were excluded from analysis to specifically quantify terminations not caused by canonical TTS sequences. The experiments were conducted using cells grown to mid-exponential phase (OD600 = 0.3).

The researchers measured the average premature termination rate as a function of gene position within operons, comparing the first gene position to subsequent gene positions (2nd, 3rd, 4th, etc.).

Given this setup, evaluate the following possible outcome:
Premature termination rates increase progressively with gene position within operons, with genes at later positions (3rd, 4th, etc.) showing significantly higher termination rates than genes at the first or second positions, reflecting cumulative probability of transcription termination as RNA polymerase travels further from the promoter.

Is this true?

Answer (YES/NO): NO